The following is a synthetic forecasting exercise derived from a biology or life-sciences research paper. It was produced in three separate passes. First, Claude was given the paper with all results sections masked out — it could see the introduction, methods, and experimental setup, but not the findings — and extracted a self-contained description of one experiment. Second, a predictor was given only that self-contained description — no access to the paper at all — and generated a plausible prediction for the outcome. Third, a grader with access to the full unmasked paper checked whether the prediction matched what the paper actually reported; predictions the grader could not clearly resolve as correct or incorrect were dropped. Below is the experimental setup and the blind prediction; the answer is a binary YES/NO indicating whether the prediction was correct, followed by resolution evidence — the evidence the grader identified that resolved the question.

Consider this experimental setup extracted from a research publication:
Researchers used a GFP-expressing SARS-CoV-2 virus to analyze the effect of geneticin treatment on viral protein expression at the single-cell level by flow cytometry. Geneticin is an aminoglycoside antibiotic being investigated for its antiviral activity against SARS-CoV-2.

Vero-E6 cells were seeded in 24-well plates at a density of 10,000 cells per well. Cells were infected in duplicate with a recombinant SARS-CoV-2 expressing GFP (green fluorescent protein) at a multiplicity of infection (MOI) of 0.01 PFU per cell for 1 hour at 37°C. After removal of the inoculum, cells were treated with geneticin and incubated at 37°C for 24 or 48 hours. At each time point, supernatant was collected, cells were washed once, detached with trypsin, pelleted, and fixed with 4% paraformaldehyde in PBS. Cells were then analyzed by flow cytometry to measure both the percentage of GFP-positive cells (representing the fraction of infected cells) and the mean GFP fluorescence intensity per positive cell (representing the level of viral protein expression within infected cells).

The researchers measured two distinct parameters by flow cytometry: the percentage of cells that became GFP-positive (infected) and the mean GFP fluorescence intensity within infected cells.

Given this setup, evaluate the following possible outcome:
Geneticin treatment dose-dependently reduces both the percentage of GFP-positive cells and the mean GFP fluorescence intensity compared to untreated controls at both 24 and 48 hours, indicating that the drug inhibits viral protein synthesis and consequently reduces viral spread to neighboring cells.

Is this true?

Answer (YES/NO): NO